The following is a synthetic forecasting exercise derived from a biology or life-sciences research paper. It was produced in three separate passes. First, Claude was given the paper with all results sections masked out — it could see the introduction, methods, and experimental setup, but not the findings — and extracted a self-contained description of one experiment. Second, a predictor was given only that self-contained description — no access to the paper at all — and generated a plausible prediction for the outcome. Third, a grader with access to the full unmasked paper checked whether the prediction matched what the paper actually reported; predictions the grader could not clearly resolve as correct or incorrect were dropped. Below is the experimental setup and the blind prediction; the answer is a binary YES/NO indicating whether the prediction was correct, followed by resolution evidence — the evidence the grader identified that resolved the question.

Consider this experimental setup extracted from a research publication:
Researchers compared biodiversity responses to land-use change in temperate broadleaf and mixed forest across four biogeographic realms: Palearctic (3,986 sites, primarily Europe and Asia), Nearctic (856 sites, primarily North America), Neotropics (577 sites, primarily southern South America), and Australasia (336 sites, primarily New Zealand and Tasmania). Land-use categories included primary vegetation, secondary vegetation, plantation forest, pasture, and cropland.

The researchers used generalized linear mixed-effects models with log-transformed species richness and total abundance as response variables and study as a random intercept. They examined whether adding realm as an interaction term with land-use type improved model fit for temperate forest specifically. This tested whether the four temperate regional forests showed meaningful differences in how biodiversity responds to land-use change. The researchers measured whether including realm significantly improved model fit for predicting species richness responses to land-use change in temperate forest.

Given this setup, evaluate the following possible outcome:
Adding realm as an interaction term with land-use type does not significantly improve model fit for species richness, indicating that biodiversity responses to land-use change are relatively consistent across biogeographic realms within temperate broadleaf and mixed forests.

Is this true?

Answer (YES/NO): YES